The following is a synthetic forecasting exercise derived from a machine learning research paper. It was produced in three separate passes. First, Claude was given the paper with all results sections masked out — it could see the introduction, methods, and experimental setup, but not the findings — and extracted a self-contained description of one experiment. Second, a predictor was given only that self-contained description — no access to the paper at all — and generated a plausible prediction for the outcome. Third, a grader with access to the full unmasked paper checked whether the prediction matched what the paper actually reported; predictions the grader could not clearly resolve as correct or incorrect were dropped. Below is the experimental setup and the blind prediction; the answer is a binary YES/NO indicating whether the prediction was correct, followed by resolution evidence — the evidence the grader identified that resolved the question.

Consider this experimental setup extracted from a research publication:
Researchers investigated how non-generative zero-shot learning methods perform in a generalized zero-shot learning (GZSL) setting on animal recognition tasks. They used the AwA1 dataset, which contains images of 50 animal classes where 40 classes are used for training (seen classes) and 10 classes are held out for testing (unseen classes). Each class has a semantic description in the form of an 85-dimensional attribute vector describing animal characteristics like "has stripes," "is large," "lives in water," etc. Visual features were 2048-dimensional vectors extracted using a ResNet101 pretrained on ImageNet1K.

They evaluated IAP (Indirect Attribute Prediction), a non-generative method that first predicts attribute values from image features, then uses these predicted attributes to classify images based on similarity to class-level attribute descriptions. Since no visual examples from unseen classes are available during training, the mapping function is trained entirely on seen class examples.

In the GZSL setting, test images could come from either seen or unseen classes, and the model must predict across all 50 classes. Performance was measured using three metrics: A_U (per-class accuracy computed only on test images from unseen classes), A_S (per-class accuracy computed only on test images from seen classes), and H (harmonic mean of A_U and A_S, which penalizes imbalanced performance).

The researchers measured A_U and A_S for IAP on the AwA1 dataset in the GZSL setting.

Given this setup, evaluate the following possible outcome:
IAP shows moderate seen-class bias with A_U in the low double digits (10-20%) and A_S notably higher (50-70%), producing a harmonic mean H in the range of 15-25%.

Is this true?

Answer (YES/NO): NO